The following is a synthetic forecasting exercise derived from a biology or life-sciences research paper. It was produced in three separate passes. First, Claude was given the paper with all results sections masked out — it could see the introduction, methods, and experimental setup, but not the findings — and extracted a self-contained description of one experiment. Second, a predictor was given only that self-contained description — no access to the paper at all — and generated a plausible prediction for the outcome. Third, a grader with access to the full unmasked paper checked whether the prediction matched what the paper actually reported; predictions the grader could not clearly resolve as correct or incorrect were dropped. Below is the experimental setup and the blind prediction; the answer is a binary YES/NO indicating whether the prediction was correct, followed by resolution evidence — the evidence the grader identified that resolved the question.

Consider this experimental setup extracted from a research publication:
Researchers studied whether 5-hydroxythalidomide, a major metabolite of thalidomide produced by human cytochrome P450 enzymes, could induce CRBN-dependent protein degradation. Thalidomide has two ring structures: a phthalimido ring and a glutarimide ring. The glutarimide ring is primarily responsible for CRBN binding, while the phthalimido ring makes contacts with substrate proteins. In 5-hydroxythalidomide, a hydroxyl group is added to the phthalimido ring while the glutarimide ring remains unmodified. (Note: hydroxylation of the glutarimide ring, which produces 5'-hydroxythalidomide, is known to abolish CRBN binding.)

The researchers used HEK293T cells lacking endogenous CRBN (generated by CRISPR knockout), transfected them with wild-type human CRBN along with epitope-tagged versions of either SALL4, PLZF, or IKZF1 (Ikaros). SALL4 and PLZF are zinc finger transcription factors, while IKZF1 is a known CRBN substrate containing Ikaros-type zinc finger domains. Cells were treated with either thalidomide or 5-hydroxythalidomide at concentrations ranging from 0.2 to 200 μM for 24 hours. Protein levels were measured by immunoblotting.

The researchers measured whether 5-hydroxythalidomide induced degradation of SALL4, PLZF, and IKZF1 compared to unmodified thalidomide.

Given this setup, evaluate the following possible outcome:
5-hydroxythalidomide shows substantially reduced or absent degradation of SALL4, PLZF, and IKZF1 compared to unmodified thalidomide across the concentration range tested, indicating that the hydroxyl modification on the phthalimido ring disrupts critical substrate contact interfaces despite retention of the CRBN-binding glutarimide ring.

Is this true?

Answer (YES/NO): NO